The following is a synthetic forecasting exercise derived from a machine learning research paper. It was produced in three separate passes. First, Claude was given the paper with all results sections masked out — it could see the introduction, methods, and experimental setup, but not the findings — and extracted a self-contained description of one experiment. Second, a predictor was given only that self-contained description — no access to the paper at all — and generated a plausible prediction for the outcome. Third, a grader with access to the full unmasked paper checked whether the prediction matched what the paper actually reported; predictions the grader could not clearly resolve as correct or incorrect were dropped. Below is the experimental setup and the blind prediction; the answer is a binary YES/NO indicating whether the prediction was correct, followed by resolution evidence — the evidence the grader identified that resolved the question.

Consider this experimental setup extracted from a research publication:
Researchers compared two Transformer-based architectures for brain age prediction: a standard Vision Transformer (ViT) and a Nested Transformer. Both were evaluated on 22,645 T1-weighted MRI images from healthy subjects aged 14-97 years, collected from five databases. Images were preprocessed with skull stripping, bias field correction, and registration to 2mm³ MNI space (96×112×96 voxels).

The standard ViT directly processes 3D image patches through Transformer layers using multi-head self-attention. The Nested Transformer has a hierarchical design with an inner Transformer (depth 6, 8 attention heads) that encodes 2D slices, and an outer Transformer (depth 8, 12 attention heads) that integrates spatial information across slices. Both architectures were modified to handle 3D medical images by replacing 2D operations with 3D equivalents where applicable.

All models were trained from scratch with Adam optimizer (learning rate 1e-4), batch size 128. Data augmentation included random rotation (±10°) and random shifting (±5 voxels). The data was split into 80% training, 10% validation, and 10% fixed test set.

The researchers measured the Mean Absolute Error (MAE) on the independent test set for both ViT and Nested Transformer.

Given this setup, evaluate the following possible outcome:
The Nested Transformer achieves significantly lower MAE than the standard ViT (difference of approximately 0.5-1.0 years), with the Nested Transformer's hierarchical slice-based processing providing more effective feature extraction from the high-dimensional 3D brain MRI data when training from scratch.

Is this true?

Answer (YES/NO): NO